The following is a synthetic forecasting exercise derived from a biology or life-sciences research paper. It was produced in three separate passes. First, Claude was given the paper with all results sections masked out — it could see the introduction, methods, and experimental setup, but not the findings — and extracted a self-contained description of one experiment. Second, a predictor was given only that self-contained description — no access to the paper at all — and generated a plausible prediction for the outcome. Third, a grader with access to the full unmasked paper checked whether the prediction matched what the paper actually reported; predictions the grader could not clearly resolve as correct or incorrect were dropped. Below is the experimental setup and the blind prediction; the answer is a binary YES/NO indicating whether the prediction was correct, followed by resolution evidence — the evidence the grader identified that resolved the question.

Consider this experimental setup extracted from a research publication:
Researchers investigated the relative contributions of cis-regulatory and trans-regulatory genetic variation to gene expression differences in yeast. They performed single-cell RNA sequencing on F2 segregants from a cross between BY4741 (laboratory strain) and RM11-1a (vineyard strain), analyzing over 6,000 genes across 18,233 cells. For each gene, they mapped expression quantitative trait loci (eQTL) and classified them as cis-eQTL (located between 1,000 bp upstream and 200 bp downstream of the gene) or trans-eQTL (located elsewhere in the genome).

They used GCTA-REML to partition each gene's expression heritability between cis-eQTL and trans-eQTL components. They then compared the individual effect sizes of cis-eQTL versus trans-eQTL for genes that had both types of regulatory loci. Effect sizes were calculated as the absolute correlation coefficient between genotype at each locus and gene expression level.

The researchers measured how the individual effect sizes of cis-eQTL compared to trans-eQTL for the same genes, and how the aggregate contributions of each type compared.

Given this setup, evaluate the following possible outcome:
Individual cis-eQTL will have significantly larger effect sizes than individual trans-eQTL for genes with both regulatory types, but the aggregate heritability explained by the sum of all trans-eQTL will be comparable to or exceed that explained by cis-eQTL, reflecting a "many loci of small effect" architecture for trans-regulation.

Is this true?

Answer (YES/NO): YES